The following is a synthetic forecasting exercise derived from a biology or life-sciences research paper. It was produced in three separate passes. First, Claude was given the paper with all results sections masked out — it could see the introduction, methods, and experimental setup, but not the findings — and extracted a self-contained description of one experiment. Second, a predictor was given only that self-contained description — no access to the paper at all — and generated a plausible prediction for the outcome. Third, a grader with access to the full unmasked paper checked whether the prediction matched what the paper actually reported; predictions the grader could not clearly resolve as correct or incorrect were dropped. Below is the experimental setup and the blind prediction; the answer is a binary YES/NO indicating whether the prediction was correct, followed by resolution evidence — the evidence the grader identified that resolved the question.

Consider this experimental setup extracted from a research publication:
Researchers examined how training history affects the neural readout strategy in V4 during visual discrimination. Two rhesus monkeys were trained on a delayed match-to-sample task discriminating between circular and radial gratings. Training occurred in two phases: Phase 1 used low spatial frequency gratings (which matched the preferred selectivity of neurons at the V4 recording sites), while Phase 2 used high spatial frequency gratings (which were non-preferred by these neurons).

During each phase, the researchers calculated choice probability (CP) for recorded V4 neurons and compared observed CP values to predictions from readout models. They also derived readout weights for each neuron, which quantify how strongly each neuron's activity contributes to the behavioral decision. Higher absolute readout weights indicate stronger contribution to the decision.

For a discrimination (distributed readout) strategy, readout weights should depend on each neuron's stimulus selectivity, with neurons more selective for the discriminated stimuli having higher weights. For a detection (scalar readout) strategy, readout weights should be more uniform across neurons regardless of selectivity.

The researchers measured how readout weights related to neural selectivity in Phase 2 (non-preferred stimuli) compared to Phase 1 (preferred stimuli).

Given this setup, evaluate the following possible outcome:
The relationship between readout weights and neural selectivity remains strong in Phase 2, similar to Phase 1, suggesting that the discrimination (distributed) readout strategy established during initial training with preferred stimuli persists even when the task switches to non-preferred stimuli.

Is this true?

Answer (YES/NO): NO